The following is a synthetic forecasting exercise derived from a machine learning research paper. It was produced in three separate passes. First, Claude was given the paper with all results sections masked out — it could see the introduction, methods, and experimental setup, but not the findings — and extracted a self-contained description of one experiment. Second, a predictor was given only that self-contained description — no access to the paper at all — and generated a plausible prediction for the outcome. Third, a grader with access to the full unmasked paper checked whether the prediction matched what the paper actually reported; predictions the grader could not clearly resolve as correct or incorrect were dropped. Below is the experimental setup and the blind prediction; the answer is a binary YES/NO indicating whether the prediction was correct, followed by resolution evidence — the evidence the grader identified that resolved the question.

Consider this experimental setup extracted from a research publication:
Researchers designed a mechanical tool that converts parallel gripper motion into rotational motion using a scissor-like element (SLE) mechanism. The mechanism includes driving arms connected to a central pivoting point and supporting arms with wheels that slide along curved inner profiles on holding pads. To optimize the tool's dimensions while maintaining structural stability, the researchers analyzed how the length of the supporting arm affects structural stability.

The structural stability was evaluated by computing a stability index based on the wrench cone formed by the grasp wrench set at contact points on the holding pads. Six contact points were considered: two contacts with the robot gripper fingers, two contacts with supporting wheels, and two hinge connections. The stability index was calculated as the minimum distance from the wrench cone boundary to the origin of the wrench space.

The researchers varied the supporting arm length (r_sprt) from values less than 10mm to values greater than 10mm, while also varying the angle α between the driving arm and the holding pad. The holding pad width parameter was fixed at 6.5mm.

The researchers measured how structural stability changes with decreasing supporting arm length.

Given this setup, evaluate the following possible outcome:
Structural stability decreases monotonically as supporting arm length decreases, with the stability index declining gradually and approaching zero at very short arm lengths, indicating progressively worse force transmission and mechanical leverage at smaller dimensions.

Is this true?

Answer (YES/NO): NO